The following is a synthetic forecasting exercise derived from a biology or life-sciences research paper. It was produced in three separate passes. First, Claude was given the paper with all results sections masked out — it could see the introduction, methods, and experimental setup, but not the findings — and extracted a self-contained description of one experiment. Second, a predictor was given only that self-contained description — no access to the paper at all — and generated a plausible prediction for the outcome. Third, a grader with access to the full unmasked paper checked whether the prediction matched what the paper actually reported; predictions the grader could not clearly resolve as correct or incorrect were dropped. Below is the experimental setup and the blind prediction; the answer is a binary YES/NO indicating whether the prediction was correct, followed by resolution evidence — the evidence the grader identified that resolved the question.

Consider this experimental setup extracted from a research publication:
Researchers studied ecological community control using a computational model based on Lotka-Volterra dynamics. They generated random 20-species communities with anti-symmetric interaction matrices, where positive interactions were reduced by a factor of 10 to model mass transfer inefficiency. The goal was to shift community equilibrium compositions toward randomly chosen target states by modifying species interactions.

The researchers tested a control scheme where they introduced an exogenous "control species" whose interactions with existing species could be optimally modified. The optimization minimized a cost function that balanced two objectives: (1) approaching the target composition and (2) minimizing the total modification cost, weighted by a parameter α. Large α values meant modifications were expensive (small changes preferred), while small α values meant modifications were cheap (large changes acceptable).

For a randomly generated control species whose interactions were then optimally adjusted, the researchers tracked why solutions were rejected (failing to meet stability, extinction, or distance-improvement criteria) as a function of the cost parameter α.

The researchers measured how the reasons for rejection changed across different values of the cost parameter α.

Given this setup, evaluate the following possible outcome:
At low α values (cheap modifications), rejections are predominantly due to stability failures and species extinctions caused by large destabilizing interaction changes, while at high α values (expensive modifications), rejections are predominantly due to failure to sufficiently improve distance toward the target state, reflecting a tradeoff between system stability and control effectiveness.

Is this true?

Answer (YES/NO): NO